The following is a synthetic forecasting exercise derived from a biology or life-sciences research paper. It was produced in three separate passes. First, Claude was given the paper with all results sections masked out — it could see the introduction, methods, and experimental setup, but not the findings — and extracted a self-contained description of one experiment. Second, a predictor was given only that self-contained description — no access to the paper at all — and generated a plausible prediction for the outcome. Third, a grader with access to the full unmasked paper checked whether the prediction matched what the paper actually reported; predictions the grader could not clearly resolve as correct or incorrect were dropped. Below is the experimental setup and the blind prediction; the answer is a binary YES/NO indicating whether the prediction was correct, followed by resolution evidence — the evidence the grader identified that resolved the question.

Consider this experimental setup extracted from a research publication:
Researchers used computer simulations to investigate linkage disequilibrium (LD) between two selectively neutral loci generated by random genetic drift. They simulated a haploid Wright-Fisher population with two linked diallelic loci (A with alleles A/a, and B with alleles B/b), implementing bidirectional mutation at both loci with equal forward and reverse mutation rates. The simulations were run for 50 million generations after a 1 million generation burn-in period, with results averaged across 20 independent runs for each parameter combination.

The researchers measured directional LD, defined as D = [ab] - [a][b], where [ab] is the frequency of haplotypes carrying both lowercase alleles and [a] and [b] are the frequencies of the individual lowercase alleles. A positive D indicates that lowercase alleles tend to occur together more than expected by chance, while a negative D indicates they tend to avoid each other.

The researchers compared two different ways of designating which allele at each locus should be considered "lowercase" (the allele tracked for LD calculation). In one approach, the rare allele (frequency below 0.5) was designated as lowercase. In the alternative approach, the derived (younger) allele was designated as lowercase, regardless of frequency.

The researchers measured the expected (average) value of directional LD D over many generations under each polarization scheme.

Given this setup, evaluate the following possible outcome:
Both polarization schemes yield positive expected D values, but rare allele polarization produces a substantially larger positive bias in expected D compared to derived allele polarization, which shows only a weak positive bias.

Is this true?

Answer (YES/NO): NO